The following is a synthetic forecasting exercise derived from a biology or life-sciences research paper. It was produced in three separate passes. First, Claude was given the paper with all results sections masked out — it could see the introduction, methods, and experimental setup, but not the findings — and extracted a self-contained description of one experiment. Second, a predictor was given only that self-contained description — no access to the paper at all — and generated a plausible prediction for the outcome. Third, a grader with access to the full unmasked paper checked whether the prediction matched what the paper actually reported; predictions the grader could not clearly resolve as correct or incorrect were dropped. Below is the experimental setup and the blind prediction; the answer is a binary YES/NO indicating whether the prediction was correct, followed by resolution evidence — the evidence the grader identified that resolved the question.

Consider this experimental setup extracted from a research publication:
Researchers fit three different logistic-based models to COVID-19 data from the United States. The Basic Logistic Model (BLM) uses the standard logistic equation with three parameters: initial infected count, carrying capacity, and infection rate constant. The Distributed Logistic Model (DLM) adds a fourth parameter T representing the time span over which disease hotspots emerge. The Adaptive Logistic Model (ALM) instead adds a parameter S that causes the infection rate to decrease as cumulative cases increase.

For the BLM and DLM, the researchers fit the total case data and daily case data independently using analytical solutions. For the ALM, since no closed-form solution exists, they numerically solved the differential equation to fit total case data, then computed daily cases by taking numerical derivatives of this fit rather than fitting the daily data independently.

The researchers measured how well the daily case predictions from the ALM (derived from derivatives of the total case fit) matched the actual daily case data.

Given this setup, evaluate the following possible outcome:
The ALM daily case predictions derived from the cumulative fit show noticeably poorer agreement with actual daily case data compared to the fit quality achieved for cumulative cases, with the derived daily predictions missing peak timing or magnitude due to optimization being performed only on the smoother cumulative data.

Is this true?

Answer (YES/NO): NO